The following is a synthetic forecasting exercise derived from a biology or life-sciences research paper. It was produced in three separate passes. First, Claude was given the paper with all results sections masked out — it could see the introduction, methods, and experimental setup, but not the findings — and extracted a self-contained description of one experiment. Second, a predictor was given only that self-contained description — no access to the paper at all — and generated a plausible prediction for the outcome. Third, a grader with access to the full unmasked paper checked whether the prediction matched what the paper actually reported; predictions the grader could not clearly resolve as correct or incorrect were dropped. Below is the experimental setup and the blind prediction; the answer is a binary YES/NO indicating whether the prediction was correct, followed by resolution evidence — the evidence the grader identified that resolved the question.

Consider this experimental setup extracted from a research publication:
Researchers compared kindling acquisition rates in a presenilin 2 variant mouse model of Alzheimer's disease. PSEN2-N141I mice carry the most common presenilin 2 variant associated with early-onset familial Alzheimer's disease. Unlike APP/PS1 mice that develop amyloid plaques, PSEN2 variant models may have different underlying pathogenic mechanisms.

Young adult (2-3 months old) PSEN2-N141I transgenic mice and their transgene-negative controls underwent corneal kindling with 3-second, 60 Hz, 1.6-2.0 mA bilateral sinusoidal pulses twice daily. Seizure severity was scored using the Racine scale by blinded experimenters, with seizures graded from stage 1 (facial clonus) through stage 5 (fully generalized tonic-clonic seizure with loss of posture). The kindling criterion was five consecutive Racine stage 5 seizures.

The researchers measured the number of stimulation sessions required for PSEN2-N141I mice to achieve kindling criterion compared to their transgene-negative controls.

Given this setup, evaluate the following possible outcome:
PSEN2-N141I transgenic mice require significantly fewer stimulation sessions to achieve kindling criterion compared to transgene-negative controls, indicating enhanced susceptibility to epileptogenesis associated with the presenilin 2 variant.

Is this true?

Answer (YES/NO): NO